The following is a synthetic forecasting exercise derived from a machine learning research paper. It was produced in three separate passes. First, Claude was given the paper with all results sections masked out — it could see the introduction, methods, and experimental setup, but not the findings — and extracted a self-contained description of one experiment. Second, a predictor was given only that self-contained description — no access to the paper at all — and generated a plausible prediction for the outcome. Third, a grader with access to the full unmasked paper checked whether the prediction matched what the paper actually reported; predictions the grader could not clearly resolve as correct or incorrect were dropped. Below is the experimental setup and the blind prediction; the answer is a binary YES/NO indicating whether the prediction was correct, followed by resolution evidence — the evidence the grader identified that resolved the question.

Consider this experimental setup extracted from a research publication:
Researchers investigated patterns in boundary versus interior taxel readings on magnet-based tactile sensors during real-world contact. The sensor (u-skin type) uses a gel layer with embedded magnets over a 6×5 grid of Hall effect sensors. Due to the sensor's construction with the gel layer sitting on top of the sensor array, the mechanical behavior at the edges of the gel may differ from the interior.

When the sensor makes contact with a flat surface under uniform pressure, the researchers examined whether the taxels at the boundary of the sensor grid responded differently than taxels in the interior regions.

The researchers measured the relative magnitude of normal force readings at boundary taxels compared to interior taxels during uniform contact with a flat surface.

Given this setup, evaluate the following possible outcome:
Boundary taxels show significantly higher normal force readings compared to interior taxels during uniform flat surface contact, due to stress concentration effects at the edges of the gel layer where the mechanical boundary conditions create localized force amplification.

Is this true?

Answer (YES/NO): NO